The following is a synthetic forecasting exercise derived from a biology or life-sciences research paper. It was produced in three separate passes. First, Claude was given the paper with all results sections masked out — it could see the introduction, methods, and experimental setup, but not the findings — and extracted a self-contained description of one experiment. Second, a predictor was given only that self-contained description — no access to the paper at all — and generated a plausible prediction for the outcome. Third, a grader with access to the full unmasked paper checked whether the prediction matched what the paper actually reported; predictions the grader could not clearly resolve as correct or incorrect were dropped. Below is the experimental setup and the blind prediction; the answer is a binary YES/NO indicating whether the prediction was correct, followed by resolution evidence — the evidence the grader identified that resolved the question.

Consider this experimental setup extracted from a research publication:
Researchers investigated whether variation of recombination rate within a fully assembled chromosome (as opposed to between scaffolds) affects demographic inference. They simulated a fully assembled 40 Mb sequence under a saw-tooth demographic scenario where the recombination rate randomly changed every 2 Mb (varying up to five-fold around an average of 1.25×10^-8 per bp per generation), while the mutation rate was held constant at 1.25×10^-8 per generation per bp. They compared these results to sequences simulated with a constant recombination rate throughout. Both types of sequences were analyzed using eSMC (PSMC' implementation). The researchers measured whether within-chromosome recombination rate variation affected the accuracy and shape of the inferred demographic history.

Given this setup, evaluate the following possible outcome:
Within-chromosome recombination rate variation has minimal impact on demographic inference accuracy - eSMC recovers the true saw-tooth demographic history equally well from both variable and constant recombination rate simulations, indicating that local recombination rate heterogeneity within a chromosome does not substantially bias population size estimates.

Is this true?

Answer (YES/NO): NO